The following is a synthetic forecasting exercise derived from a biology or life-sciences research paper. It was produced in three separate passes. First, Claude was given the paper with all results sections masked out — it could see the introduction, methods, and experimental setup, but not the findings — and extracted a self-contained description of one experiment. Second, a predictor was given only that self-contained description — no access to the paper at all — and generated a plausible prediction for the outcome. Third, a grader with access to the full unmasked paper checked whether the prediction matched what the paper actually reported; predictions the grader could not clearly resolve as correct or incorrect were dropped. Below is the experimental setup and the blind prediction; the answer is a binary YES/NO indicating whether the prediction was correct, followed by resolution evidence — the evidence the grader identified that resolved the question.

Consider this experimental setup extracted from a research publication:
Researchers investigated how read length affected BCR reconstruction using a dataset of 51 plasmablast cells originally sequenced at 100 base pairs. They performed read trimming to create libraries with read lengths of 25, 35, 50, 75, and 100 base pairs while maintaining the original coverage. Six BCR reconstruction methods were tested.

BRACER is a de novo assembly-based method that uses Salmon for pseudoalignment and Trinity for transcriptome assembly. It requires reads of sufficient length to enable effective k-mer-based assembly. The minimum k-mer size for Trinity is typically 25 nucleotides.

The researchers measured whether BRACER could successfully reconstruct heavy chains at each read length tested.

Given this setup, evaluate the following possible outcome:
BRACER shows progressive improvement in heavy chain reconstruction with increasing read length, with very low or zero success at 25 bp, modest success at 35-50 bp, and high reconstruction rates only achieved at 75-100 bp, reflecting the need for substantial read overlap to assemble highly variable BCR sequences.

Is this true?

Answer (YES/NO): NO